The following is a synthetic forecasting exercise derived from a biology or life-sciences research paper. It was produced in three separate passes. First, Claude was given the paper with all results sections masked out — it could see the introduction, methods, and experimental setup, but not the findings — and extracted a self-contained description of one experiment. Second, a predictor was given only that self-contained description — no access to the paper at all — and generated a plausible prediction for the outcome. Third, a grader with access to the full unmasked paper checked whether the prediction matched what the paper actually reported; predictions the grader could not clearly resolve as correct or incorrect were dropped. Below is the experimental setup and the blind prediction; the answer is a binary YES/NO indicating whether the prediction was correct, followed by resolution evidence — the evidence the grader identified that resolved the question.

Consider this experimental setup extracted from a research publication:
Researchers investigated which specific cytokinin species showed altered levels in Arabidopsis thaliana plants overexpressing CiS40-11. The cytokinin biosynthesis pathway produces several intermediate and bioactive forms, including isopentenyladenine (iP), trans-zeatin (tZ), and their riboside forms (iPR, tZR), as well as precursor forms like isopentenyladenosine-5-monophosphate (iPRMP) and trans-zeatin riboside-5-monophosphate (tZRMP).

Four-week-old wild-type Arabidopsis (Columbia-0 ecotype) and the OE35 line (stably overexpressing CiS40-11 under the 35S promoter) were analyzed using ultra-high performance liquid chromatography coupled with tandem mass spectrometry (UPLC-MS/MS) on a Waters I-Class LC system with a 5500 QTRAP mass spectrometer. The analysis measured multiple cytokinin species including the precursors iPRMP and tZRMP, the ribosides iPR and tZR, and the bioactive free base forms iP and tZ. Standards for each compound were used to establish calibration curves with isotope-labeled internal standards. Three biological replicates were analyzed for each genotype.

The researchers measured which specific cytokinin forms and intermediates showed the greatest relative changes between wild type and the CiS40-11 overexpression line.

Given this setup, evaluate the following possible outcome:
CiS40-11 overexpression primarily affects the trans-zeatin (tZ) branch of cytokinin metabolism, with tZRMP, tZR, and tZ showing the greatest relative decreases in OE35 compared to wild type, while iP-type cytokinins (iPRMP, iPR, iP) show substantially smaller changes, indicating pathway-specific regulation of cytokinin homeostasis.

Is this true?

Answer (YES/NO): NO